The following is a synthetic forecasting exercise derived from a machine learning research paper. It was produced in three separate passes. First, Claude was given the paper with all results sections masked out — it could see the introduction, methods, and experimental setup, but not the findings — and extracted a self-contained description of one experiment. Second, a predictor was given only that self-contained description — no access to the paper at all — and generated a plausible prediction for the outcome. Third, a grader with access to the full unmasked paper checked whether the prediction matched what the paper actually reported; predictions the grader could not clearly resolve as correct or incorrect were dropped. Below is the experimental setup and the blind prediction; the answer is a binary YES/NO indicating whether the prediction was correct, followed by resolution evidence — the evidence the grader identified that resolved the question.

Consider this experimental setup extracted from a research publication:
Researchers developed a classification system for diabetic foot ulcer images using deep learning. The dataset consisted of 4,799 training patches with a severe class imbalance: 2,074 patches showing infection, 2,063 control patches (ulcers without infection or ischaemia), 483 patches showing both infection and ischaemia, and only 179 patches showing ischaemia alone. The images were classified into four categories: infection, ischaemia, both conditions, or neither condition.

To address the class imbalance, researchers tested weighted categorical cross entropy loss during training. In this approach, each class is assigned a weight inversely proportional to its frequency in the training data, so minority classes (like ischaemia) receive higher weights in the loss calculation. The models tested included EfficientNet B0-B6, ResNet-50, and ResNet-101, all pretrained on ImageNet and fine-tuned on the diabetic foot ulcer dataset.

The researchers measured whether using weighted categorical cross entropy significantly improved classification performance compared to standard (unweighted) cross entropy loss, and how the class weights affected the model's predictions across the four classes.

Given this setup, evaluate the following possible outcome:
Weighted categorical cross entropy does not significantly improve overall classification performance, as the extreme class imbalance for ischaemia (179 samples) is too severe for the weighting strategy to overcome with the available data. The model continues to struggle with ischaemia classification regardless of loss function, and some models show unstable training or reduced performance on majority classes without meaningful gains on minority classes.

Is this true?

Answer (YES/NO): NO